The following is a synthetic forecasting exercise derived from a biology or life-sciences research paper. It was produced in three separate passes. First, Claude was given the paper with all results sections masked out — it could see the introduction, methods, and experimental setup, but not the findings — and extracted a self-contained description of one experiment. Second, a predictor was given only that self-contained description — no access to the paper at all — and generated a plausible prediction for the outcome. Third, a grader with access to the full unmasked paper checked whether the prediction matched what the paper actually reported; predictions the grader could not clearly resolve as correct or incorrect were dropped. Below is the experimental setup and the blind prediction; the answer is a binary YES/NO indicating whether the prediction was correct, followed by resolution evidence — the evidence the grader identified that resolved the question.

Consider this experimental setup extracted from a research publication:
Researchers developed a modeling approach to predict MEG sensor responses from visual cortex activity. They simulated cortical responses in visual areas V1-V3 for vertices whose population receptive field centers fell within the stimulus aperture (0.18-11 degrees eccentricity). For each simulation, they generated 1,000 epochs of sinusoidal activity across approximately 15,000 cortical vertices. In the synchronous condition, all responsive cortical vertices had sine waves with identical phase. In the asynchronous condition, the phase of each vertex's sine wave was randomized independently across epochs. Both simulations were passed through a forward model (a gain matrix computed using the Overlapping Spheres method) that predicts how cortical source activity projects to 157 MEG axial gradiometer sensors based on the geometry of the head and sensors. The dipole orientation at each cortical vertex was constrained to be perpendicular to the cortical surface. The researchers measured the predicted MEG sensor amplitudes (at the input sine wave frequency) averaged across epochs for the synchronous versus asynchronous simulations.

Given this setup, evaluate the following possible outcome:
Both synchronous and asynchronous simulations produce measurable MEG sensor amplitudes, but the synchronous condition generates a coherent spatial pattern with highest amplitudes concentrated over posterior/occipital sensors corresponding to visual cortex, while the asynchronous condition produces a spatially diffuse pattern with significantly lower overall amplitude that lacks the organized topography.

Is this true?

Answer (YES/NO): NO